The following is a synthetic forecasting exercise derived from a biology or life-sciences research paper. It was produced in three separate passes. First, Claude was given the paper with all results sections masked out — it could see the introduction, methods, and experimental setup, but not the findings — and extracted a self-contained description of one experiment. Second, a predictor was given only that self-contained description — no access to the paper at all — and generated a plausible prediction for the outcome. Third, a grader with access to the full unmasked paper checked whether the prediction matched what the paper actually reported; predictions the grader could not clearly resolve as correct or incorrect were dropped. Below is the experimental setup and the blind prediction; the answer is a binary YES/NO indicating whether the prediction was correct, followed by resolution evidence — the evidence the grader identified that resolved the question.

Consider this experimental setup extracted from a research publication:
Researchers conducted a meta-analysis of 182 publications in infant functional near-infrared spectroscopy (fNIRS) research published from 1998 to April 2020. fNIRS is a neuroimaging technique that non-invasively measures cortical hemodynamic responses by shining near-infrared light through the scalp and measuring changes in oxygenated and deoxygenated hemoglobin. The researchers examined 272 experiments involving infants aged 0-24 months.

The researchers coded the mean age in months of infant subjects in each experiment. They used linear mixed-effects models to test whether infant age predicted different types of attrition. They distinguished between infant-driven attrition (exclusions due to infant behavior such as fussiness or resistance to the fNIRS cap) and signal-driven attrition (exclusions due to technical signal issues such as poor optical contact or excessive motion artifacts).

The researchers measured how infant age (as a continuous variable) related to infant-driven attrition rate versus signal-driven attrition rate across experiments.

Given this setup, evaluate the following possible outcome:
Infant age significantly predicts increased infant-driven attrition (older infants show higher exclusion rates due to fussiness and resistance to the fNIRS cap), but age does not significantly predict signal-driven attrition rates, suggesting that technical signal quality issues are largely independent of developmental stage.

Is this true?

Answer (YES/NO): NO